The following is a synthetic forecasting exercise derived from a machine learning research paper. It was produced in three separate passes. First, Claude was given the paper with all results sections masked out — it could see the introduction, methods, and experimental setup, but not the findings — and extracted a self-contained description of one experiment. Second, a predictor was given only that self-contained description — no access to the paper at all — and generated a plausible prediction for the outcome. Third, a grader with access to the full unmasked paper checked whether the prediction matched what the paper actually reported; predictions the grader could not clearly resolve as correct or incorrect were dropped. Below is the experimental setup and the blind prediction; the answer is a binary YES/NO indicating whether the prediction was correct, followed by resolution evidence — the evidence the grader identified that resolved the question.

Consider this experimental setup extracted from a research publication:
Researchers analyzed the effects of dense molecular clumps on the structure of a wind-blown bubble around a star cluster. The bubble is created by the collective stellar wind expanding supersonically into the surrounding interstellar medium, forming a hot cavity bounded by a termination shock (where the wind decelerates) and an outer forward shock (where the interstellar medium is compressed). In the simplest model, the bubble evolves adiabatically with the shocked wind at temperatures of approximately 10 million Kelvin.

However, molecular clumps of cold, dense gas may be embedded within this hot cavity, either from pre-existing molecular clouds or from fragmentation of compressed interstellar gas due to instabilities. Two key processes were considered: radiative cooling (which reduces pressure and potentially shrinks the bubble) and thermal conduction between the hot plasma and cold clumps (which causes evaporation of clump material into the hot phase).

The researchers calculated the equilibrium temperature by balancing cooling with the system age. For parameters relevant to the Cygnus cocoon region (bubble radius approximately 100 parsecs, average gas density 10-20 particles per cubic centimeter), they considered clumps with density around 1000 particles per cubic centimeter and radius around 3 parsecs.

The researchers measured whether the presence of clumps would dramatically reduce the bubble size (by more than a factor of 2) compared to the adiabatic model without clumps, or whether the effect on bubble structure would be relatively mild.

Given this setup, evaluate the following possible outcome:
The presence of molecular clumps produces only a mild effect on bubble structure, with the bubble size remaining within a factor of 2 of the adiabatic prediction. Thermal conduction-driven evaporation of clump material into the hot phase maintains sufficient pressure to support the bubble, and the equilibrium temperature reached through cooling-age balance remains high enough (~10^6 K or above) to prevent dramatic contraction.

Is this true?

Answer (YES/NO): YES